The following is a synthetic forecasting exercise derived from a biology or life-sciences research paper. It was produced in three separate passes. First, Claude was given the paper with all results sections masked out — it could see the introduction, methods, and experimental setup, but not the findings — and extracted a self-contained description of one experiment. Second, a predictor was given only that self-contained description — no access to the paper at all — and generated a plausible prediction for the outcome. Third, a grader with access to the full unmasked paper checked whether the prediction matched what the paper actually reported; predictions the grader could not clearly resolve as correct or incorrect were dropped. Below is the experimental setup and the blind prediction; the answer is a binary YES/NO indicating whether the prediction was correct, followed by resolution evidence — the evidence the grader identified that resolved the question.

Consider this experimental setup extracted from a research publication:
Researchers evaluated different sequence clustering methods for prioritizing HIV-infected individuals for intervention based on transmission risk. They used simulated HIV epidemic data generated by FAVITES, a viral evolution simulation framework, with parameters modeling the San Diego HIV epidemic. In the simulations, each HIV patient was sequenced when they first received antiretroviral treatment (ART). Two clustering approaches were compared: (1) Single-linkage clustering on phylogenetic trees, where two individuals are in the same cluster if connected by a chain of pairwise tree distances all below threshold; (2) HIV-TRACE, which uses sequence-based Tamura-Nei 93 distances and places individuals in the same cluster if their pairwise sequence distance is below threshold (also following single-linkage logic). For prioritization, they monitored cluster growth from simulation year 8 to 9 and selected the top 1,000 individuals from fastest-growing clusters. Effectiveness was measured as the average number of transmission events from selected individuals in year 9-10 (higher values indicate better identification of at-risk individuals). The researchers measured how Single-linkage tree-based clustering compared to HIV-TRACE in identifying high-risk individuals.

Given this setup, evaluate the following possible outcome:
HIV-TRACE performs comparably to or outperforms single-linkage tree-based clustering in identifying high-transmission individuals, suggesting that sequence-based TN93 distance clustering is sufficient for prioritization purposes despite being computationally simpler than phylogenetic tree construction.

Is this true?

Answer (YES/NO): NO